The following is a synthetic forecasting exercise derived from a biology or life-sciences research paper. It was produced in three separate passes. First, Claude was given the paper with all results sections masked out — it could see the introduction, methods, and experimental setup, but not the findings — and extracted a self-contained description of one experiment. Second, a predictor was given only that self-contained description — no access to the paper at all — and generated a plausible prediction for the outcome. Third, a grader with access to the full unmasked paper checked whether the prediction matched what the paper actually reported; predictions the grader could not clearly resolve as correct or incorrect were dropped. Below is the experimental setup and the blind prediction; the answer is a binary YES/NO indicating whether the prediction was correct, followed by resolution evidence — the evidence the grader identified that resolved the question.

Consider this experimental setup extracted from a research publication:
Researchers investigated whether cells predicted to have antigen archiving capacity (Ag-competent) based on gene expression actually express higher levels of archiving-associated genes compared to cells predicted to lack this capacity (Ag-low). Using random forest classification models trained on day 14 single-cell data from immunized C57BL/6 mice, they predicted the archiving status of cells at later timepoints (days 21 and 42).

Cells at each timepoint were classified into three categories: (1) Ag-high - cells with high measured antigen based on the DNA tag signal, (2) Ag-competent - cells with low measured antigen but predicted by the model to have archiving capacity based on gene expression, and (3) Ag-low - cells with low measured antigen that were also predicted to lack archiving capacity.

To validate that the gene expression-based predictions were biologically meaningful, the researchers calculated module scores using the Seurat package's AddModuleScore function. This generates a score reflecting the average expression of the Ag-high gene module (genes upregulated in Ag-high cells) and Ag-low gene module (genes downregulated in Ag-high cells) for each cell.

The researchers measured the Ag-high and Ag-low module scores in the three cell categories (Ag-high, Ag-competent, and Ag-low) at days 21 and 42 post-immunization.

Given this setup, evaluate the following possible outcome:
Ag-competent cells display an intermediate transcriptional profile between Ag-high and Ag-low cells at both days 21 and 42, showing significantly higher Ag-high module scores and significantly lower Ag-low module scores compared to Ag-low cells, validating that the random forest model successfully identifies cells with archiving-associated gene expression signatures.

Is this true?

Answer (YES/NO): YES